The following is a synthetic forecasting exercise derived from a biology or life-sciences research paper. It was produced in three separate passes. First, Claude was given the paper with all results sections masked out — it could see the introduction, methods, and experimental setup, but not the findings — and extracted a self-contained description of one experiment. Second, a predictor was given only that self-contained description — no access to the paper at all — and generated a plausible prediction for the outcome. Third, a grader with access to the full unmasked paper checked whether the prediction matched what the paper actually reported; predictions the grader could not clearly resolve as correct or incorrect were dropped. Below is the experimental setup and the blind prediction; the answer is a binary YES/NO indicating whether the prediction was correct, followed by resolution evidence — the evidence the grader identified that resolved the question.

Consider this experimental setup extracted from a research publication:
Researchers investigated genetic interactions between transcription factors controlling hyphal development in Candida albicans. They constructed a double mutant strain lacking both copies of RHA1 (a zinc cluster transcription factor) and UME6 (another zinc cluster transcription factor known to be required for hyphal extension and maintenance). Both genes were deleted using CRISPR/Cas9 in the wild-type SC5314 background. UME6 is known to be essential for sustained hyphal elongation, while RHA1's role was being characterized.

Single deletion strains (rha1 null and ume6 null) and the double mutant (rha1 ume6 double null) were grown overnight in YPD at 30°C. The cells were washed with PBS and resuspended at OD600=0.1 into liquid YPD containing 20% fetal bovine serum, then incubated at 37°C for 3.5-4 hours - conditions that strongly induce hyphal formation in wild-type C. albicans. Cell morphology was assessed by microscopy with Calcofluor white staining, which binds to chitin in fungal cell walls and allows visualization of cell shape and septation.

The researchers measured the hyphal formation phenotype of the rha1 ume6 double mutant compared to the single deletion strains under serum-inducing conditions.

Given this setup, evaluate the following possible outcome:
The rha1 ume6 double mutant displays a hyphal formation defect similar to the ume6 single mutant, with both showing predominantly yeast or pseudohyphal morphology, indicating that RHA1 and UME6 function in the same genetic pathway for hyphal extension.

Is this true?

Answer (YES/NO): NO